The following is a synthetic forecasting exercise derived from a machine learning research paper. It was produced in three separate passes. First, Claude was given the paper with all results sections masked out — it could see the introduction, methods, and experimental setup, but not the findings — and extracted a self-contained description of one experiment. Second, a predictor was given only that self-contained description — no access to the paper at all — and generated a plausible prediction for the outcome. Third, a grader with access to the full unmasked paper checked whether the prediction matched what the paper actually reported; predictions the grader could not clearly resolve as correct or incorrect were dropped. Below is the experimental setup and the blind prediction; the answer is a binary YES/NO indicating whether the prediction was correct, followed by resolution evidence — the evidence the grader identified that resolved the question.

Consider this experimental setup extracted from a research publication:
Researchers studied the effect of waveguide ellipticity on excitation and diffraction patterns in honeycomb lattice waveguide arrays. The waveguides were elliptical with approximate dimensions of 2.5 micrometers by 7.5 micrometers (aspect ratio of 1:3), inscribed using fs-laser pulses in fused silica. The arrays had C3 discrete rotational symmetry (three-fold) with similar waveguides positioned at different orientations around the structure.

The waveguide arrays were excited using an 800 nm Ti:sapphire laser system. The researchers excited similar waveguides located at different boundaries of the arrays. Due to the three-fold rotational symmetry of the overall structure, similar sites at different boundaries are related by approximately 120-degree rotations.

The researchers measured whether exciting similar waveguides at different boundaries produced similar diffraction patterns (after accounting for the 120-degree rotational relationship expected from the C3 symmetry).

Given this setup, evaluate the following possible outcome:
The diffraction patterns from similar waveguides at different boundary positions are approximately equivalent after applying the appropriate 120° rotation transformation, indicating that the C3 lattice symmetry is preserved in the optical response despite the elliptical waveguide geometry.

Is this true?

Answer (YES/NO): YES